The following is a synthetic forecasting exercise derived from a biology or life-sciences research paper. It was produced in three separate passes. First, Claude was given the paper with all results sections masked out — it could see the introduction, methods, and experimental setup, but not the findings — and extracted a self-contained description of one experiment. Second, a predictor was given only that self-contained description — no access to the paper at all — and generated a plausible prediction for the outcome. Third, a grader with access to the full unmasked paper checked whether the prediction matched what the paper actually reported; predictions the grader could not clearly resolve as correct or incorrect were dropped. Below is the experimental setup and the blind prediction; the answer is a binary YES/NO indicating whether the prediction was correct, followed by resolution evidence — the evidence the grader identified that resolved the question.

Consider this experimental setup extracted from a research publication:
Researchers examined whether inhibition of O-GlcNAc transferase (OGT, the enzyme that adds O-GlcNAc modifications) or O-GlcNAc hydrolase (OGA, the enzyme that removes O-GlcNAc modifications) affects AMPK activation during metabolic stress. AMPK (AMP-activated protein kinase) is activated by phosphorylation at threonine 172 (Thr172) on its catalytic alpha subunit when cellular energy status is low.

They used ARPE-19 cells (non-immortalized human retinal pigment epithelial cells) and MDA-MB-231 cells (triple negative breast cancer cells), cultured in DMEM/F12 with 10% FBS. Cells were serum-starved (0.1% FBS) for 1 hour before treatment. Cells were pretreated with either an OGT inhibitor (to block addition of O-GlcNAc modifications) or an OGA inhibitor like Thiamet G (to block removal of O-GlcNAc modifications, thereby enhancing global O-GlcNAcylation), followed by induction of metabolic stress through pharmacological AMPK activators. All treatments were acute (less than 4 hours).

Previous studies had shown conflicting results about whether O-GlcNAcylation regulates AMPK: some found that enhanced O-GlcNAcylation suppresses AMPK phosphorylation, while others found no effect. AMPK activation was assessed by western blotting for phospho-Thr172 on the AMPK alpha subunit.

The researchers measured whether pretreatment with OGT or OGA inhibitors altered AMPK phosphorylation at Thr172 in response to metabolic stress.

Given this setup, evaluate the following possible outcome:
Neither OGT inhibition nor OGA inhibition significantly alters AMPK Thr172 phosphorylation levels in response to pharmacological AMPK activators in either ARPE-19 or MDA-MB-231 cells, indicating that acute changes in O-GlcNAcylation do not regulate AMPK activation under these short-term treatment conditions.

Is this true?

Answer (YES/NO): YES